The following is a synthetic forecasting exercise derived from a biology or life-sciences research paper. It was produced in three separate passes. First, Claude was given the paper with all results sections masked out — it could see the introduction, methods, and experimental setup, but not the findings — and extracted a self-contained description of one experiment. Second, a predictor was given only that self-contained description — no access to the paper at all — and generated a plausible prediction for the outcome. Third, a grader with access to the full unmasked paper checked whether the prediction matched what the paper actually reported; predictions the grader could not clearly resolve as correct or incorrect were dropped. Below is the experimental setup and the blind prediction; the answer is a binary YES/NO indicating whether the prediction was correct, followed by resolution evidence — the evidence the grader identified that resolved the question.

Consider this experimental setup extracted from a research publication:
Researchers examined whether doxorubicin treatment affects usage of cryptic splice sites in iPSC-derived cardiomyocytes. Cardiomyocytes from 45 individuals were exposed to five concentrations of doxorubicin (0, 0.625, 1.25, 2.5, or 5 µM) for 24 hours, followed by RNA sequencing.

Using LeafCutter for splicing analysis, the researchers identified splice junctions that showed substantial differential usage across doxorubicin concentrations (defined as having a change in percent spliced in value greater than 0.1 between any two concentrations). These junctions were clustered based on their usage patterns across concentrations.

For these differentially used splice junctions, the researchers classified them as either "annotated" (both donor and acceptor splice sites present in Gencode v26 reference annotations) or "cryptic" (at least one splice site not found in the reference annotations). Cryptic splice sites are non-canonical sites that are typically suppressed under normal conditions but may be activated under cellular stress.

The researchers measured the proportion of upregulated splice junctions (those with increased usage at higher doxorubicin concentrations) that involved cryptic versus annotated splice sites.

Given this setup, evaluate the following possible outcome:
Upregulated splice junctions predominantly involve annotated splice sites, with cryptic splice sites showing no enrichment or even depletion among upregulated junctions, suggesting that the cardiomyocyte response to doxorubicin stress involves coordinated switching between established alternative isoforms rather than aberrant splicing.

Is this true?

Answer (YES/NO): NO